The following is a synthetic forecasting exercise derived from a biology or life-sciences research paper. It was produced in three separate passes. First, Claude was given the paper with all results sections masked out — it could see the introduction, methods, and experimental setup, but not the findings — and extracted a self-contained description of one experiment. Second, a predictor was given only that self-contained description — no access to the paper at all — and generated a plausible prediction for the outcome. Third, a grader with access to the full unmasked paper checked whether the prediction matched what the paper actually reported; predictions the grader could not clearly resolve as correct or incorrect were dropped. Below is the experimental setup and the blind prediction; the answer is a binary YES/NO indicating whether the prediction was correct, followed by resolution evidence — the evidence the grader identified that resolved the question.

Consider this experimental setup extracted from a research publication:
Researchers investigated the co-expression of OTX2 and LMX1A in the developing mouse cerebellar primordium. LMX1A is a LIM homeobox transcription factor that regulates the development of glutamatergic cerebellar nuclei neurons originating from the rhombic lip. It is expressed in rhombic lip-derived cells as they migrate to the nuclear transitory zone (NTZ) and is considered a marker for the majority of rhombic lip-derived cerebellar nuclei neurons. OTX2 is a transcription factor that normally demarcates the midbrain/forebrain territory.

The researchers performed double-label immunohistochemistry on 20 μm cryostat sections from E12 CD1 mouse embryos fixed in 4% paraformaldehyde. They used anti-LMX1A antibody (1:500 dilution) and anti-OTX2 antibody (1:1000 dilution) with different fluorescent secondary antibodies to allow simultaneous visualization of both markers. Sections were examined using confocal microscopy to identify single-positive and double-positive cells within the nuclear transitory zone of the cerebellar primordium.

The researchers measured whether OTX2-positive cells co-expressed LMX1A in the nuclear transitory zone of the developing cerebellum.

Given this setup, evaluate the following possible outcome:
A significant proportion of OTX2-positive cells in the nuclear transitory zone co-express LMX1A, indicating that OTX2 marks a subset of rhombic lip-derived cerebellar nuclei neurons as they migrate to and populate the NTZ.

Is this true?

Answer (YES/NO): NO